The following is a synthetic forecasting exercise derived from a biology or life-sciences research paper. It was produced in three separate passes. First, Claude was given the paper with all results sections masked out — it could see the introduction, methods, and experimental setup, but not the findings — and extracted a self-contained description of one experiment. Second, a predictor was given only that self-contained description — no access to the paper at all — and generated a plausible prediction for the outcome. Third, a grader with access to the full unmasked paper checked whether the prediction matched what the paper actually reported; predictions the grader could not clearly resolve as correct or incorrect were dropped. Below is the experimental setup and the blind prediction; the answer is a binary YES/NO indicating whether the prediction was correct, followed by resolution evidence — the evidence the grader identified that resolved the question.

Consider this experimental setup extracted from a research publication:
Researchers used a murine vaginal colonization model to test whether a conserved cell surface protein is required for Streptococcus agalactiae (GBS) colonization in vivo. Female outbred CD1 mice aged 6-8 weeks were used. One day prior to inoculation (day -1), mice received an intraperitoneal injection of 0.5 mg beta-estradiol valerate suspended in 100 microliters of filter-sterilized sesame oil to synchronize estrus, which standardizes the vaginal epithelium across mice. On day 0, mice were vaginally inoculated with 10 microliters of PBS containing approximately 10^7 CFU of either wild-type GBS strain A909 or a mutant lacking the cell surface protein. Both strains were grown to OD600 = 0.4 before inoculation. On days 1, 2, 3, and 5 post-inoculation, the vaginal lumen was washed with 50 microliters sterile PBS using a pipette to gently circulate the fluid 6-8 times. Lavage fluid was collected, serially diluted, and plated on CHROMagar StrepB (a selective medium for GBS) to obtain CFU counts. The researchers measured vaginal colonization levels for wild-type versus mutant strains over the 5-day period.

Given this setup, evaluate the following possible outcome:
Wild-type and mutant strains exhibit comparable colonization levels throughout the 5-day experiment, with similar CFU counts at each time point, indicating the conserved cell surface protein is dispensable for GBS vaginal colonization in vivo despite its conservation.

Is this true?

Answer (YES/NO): NO